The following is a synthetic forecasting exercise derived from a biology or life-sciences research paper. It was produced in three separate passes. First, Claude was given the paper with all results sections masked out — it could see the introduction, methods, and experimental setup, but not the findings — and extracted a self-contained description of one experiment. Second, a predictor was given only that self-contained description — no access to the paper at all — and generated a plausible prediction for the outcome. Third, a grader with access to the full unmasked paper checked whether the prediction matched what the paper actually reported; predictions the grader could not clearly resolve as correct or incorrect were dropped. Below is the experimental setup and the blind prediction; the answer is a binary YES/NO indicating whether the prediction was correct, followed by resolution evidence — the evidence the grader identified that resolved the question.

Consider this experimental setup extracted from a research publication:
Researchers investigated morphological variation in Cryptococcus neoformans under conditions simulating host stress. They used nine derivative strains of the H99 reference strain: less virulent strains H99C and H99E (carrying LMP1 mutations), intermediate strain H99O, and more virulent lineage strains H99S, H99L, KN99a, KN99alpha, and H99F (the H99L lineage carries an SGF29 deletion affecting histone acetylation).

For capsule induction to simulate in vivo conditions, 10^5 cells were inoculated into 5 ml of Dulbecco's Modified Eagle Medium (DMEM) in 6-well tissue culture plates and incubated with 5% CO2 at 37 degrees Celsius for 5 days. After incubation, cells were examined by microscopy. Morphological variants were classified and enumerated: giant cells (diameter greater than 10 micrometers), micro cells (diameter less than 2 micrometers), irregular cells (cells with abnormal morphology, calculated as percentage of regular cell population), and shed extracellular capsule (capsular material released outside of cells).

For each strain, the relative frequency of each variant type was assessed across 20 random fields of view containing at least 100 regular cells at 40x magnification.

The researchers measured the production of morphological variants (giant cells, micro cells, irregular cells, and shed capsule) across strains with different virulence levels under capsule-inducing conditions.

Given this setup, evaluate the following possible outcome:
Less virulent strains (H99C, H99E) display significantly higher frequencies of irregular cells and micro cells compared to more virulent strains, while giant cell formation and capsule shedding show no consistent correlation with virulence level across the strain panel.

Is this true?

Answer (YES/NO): NO